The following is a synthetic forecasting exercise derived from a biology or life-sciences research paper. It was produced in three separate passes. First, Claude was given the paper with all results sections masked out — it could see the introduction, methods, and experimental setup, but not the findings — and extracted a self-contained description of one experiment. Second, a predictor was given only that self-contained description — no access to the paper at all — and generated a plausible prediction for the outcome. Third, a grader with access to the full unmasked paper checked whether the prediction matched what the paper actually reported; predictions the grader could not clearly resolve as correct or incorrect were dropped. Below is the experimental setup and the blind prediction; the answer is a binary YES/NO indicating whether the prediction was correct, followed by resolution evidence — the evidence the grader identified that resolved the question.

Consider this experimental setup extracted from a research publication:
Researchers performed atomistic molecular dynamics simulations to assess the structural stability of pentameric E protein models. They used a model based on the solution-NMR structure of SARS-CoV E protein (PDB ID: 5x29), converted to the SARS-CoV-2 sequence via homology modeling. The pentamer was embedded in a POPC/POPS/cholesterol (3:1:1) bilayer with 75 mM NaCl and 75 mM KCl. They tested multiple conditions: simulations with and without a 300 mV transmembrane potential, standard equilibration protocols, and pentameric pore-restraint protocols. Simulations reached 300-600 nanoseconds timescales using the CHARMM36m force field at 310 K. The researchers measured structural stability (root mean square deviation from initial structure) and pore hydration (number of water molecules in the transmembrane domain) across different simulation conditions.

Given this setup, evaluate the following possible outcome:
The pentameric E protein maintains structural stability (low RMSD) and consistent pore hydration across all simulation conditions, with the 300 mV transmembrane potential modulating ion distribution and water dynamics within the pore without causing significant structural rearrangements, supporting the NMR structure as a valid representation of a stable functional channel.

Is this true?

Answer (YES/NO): NO